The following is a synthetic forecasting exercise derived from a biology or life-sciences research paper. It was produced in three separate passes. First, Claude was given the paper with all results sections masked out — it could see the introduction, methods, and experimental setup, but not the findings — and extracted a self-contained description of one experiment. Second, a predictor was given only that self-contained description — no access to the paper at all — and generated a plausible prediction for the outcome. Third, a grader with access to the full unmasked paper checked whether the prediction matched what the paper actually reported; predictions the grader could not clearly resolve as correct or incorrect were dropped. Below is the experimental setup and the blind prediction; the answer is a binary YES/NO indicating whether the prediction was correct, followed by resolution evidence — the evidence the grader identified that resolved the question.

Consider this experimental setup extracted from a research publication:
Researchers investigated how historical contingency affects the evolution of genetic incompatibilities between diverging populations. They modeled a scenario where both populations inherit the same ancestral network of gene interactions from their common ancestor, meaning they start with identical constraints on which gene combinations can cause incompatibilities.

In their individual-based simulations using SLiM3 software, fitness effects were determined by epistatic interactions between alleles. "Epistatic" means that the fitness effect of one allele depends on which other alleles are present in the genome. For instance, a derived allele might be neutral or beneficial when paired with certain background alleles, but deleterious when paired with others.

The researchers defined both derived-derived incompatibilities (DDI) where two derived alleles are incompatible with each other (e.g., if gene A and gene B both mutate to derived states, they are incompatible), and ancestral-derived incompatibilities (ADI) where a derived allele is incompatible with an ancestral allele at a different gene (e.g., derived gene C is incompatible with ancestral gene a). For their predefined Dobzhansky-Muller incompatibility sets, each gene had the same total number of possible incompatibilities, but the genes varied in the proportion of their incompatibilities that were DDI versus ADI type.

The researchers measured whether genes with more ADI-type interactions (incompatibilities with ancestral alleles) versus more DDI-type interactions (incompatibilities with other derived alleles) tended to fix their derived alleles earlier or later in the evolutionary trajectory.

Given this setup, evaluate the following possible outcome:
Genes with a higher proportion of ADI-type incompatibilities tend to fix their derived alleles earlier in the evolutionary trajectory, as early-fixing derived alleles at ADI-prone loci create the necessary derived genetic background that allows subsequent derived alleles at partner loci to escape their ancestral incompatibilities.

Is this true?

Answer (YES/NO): NO